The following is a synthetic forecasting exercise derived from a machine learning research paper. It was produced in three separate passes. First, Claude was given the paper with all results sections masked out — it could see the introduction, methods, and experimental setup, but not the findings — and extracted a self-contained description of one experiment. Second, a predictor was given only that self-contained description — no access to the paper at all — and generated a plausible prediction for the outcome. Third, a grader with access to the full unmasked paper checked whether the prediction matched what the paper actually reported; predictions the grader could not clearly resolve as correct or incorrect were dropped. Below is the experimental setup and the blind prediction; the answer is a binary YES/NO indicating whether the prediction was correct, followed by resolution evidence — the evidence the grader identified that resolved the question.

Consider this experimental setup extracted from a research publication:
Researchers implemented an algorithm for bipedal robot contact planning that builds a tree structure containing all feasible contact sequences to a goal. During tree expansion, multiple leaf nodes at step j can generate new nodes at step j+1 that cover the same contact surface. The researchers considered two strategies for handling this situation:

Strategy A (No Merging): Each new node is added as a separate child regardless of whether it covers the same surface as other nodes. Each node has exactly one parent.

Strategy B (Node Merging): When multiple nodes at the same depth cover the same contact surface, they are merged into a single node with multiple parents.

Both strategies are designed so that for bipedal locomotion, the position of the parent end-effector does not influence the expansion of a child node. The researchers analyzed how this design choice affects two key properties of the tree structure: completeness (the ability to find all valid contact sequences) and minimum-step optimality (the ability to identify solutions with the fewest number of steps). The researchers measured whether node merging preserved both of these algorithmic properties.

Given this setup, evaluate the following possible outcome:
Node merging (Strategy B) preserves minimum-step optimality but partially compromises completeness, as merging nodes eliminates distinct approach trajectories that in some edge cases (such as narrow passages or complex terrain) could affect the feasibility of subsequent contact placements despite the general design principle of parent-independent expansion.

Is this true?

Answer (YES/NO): NO